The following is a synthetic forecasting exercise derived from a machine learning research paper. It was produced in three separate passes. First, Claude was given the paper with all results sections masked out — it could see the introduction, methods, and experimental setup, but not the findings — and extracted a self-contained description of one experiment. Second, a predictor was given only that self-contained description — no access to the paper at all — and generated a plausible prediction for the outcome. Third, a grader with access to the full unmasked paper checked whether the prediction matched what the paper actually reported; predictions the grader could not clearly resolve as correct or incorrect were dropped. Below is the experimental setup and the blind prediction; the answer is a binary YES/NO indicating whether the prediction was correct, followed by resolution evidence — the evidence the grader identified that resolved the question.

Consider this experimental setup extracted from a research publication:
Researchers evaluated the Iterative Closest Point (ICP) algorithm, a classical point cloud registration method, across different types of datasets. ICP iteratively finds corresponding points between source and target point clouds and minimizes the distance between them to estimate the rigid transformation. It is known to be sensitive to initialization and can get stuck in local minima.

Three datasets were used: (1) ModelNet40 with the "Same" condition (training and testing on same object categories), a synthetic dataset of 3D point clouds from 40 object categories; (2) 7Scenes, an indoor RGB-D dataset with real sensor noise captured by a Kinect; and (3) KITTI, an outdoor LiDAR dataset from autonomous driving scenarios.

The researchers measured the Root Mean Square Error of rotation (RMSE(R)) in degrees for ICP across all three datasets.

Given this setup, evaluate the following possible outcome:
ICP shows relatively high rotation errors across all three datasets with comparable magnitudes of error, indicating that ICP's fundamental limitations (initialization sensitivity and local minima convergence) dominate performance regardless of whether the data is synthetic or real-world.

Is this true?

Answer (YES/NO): NO